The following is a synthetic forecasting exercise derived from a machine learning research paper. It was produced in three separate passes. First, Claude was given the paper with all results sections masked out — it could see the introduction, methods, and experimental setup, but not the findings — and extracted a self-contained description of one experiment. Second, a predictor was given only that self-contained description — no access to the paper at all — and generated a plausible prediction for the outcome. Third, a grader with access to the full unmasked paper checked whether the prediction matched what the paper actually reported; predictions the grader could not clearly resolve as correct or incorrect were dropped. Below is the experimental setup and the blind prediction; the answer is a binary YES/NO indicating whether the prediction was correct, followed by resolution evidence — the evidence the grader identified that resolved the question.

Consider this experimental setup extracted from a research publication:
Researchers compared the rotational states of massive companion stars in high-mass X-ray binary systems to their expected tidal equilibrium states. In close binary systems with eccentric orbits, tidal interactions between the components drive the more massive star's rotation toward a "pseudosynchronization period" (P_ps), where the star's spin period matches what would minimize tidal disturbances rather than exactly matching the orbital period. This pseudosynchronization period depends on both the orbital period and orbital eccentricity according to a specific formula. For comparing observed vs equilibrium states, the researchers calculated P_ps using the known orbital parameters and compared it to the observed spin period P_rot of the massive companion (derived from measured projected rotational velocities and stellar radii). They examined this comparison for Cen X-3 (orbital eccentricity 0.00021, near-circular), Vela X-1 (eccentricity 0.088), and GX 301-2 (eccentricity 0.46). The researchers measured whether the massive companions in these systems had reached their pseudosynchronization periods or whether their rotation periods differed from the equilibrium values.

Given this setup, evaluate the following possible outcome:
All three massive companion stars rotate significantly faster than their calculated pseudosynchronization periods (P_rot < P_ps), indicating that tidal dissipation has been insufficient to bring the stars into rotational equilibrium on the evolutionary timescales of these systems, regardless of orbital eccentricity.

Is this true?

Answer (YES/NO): NO